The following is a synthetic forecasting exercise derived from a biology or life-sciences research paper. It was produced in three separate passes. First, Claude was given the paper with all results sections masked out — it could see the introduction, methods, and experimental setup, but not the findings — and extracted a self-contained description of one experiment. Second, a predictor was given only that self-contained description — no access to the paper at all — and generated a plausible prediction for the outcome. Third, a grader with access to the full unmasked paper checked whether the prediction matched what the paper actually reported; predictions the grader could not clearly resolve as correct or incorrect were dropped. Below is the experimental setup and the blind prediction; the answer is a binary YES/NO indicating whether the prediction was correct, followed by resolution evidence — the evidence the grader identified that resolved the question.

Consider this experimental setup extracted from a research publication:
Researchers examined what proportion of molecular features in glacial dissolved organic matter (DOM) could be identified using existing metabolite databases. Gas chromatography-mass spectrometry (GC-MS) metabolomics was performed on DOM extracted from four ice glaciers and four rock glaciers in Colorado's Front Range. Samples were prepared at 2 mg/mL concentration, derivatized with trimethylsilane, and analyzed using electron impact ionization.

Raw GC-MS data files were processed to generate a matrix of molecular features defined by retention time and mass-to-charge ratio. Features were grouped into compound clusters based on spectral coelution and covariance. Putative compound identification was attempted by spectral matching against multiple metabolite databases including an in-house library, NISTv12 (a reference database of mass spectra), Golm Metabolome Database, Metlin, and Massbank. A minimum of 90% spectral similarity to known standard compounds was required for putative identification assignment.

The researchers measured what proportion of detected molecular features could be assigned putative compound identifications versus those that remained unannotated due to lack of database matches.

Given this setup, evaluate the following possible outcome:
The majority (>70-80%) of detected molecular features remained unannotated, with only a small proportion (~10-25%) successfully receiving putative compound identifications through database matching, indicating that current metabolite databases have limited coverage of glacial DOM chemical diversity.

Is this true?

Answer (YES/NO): YES